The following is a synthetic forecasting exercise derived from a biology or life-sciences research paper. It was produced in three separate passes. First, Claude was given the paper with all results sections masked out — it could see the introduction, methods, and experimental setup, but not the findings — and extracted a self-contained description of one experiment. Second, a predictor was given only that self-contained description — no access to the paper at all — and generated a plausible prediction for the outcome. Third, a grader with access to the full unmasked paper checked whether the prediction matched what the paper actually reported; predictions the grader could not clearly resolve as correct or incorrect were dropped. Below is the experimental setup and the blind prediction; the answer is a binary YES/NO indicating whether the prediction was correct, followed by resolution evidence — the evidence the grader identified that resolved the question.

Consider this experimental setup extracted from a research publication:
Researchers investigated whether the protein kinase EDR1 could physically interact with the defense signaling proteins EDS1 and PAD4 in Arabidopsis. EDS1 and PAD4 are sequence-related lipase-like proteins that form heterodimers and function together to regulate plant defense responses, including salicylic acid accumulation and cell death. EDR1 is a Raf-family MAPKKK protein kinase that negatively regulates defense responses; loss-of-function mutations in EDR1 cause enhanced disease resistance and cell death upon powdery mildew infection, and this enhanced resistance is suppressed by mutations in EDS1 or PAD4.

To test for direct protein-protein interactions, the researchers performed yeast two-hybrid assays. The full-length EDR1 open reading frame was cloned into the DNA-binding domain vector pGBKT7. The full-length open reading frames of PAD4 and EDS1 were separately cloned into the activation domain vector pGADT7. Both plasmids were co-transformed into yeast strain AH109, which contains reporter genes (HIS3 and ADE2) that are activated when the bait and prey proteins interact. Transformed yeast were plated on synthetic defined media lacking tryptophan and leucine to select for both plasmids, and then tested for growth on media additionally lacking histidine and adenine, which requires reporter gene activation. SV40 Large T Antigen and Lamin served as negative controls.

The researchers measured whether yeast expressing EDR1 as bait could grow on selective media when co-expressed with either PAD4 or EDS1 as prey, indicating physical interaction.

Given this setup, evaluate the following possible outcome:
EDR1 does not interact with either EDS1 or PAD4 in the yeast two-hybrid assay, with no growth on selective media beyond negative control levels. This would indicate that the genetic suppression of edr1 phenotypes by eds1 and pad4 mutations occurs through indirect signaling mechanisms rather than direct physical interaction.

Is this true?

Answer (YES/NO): NO